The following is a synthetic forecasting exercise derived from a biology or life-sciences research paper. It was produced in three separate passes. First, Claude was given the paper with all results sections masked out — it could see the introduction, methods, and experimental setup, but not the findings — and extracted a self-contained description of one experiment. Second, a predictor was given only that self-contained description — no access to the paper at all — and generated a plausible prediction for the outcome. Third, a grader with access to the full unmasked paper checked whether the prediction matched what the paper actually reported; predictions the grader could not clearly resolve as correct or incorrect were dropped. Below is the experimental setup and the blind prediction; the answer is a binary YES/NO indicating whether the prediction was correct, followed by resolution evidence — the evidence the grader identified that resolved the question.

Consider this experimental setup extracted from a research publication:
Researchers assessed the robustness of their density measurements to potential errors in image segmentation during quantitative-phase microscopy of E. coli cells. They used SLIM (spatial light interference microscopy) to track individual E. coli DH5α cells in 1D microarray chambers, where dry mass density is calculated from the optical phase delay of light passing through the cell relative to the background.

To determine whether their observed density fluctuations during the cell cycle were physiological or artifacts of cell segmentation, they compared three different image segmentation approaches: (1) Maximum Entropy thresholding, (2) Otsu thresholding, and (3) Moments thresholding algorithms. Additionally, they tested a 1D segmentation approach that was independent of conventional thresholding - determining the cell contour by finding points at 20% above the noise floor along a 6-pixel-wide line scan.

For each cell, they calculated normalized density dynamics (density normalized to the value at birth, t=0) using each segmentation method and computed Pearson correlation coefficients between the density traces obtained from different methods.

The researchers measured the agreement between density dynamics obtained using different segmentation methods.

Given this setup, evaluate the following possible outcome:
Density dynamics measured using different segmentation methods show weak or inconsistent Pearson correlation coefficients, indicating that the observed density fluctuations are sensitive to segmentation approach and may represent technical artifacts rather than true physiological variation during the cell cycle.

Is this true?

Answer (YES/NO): NO